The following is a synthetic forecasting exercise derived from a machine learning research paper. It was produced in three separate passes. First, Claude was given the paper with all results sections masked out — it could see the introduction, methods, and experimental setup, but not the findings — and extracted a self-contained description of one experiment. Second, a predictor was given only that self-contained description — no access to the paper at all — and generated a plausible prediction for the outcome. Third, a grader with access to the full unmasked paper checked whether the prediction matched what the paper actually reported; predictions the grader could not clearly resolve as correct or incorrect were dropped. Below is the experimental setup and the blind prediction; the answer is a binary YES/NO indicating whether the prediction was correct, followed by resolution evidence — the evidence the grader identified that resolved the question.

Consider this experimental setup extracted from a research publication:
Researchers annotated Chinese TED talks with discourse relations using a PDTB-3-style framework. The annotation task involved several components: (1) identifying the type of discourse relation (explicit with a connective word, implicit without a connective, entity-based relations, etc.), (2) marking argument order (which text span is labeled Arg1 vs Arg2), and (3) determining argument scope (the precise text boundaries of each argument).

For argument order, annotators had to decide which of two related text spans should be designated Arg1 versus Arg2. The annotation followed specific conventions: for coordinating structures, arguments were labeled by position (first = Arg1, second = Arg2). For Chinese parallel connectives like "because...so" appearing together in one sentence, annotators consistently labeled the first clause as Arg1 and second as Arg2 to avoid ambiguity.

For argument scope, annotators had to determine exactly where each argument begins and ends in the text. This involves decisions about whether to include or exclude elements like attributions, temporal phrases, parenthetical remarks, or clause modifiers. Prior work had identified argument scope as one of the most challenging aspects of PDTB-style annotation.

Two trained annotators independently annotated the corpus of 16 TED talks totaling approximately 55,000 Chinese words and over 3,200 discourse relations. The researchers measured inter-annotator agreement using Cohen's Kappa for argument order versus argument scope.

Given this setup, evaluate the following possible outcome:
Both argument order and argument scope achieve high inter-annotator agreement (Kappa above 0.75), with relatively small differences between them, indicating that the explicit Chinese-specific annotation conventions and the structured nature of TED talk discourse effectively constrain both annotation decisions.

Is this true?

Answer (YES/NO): NO